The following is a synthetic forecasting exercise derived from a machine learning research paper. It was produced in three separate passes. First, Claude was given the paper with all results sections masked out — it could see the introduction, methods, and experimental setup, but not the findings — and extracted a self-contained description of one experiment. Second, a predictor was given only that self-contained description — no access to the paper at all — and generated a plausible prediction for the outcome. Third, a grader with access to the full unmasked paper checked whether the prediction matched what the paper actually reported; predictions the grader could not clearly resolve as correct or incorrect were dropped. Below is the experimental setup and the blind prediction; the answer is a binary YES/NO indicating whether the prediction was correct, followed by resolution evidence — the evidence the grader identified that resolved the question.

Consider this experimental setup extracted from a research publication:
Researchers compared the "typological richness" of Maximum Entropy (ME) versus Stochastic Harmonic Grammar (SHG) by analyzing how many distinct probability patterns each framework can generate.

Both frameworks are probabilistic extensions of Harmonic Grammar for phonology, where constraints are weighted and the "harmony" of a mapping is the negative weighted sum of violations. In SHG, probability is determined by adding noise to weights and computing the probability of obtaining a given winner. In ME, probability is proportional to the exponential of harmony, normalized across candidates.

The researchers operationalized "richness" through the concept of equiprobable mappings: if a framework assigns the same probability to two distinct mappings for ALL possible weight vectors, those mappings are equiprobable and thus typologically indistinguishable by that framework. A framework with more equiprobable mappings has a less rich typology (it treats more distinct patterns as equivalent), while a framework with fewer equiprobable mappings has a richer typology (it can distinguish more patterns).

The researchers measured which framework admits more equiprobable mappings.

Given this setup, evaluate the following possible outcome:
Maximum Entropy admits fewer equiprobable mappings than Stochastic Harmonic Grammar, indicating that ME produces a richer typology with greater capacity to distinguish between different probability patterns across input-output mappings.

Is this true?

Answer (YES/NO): YES